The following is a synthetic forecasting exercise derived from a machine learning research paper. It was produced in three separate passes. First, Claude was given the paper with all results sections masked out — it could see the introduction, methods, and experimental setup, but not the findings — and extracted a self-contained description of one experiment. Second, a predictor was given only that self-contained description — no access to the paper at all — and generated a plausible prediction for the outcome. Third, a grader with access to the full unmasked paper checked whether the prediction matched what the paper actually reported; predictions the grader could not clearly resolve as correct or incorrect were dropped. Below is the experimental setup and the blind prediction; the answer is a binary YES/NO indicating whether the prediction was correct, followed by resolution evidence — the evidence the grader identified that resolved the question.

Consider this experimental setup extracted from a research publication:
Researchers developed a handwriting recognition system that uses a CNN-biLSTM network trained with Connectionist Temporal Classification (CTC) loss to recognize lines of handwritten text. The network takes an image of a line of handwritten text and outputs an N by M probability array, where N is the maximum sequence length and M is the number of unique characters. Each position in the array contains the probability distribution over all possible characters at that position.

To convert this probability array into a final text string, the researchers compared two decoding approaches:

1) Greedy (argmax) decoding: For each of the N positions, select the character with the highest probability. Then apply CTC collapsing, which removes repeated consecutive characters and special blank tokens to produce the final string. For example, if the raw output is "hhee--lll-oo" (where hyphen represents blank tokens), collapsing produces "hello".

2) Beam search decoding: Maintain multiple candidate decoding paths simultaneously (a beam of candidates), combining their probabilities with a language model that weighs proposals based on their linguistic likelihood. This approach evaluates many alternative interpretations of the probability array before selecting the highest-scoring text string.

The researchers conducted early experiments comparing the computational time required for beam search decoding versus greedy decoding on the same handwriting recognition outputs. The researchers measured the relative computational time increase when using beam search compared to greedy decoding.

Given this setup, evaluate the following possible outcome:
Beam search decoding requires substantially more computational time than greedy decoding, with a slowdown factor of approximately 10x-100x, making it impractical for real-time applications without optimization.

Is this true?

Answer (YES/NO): YES